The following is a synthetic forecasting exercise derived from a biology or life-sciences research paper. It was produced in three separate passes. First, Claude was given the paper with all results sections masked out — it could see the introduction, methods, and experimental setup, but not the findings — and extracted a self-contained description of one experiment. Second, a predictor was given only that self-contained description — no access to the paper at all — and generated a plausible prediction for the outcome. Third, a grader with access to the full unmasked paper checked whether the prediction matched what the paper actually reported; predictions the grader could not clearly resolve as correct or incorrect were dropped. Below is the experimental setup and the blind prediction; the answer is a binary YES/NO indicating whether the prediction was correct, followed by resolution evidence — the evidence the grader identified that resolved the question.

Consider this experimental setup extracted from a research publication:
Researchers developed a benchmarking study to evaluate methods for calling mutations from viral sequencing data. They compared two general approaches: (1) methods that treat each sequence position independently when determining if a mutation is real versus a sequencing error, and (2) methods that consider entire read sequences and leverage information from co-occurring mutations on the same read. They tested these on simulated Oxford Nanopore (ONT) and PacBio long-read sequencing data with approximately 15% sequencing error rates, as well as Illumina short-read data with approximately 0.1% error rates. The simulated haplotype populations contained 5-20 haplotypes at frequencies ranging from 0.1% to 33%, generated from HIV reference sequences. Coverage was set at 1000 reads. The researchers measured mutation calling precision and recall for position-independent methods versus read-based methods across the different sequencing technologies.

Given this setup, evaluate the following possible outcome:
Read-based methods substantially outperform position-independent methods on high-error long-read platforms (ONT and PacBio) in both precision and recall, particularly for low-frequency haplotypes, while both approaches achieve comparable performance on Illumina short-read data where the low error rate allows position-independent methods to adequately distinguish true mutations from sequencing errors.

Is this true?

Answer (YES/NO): NO